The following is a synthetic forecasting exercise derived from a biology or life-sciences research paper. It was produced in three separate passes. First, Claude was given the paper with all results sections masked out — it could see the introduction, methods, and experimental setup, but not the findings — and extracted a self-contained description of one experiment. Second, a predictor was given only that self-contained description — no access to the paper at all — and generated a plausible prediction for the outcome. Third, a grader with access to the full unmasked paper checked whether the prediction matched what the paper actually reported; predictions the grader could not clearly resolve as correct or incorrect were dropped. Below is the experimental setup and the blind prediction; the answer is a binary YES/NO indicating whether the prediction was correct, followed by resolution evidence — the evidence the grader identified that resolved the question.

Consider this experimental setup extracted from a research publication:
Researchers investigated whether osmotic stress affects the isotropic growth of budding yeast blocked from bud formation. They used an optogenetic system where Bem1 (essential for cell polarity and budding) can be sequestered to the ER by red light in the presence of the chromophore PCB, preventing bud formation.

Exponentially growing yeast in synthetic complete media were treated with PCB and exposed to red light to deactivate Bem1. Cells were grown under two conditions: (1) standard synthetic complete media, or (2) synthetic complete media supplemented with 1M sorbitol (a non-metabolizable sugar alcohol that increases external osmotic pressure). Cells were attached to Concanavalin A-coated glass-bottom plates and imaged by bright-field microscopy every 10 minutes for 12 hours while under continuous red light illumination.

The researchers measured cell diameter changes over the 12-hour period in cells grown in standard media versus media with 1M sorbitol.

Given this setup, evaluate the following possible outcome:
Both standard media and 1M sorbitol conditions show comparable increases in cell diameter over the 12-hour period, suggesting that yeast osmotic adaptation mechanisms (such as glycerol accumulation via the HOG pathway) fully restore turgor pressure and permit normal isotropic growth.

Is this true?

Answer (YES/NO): YES